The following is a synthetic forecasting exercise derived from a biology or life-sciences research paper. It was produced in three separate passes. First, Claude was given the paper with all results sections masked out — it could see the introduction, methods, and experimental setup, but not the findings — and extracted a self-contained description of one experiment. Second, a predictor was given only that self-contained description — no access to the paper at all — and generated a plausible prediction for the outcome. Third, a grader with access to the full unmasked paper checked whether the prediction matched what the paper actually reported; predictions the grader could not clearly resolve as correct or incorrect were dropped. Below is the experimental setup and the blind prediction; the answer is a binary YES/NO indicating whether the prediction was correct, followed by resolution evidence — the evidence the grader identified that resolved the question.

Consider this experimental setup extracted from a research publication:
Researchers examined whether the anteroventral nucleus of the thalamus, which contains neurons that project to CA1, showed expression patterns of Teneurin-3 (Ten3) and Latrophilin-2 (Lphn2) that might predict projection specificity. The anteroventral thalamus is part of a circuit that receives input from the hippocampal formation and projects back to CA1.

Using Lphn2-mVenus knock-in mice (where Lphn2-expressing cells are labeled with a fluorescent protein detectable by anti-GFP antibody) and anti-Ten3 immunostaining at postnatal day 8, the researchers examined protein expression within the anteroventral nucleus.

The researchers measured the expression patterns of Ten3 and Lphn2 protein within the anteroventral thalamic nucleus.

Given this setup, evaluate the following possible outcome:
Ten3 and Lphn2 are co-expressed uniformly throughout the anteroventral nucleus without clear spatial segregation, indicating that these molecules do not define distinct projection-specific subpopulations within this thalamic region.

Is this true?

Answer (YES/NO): NO